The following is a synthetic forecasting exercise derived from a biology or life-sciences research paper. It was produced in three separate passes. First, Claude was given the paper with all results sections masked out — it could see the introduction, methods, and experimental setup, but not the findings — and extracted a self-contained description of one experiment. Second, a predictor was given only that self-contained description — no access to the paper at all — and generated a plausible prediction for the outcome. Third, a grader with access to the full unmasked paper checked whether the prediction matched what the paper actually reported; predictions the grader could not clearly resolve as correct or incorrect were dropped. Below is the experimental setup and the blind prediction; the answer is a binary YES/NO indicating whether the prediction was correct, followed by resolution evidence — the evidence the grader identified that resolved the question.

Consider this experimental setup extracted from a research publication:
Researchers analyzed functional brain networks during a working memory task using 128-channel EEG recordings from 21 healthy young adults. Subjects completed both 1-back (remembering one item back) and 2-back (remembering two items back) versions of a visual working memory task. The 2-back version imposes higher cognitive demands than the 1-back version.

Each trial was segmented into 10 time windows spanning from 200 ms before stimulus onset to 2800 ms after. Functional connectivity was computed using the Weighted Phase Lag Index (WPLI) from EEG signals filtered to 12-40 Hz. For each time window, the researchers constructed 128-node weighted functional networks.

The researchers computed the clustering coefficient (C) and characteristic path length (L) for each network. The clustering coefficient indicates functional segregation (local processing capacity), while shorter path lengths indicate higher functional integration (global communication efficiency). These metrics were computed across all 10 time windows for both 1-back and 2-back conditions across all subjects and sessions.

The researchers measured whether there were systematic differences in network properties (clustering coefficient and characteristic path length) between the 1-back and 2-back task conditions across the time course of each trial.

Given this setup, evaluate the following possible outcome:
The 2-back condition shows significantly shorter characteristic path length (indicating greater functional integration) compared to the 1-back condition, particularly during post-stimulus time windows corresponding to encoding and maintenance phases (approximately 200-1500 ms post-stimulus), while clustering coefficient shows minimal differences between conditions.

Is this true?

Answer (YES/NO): NO